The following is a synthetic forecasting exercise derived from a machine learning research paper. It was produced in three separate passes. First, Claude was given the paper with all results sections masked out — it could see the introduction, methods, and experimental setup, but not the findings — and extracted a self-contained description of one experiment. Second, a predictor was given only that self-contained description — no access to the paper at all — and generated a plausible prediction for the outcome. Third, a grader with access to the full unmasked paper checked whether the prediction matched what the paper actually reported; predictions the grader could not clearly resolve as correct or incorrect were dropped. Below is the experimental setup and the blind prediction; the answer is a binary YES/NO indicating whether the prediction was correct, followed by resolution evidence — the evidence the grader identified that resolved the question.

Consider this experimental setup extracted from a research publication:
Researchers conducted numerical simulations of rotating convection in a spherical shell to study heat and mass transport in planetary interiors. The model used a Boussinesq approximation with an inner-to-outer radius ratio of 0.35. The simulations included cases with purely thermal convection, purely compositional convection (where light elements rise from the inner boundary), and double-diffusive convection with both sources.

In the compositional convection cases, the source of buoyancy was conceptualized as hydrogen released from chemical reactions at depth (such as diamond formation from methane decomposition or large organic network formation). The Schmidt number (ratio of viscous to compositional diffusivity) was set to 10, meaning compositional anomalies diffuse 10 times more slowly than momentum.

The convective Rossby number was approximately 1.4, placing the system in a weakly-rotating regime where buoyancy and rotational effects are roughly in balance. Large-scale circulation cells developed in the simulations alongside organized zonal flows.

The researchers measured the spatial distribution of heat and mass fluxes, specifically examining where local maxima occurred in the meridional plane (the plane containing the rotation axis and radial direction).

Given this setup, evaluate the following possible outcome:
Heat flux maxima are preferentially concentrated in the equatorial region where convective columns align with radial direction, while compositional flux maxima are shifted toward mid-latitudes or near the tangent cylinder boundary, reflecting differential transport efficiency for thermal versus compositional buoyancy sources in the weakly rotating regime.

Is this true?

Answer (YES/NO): NO